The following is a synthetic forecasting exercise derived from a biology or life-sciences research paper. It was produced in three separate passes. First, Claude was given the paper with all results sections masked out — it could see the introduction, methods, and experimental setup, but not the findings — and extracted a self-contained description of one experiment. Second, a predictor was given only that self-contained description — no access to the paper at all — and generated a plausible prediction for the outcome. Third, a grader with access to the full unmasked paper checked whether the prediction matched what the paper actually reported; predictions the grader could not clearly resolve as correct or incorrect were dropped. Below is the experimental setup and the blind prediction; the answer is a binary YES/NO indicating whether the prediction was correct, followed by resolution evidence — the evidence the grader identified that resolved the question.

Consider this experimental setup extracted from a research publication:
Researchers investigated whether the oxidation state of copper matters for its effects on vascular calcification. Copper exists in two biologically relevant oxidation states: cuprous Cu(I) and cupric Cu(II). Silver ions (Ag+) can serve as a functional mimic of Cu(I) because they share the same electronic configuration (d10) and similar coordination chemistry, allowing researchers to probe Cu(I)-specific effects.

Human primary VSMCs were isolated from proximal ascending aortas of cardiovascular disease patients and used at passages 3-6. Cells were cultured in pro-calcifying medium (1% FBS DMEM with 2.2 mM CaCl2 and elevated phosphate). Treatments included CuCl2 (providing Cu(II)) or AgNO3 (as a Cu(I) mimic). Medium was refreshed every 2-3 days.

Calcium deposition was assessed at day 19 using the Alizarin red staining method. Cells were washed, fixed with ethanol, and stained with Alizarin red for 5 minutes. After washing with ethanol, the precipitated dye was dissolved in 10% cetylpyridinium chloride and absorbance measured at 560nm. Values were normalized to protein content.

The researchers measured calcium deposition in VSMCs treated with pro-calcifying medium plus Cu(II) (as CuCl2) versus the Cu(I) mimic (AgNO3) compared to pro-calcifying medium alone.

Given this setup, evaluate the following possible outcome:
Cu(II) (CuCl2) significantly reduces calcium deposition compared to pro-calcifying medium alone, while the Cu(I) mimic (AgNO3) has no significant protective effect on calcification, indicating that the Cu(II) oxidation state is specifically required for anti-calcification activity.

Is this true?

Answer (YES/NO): NO